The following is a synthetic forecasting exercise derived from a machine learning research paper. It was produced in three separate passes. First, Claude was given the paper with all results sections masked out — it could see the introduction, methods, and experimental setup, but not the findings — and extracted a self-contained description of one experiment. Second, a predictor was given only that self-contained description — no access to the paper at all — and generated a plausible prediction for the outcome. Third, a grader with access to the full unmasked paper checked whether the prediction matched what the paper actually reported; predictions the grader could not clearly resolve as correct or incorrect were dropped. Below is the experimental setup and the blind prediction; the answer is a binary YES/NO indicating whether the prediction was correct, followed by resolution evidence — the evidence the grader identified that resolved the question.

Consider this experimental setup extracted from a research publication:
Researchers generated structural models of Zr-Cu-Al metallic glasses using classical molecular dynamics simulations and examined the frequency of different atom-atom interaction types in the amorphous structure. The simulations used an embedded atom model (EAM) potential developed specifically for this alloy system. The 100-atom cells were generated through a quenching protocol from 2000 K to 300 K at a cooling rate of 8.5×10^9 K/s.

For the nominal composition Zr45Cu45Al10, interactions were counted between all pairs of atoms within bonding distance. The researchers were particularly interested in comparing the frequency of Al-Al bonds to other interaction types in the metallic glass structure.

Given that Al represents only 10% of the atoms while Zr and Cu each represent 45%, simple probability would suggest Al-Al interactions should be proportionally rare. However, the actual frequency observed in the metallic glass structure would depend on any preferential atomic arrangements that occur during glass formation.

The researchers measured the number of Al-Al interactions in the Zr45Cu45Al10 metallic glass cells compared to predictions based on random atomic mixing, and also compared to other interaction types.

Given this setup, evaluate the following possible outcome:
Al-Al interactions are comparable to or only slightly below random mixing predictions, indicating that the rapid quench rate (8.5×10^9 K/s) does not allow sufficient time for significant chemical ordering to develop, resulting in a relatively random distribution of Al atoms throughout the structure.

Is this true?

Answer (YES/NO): NO